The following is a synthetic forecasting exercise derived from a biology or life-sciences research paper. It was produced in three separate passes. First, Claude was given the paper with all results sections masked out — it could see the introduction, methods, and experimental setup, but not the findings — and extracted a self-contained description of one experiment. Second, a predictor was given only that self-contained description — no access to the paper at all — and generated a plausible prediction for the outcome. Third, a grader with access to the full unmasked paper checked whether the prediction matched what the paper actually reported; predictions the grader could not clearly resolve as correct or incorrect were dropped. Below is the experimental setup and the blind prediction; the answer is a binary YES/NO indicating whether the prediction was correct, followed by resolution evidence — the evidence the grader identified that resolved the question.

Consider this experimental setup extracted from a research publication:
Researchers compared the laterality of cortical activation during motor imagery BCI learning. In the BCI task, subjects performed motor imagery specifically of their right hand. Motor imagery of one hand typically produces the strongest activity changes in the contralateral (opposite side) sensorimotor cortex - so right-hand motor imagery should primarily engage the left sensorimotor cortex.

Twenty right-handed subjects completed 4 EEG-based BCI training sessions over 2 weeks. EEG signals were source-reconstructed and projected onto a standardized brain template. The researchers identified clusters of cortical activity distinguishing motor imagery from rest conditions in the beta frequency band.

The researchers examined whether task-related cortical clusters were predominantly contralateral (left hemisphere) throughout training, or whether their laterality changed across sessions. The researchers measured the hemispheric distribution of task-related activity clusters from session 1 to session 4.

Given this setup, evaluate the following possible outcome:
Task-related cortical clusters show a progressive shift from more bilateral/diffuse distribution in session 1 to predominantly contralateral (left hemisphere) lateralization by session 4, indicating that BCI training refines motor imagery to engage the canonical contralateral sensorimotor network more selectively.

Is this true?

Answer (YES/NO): NO